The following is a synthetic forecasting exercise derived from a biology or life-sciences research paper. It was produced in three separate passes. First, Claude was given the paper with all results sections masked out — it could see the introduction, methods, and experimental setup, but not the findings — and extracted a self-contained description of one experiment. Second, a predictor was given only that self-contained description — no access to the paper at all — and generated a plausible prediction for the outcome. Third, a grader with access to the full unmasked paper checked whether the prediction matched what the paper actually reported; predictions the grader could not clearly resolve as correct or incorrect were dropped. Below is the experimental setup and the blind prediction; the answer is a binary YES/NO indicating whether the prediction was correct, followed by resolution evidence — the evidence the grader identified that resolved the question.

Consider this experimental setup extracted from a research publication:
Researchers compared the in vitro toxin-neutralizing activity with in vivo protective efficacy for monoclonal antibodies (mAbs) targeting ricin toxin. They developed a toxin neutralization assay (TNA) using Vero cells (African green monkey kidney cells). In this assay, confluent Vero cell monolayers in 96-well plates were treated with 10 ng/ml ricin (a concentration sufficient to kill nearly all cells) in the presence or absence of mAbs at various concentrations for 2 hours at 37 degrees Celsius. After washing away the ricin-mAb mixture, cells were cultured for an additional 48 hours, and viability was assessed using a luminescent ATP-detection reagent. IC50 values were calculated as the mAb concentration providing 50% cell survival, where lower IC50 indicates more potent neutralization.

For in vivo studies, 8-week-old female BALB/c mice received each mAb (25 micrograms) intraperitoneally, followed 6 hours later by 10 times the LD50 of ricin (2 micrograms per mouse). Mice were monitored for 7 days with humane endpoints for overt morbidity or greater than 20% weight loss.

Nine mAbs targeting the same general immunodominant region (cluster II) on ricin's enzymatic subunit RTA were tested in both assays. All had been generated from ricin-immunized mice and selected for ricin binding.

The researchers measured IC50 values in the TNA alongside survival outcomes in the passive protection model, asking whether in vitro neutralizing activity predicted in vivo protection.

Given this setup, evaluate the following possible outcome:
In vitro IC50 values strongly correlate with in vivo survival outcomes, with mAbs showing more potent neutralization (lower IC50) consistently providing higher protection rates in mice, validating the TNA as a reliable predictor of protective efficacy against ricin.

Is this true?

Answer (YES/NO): NO